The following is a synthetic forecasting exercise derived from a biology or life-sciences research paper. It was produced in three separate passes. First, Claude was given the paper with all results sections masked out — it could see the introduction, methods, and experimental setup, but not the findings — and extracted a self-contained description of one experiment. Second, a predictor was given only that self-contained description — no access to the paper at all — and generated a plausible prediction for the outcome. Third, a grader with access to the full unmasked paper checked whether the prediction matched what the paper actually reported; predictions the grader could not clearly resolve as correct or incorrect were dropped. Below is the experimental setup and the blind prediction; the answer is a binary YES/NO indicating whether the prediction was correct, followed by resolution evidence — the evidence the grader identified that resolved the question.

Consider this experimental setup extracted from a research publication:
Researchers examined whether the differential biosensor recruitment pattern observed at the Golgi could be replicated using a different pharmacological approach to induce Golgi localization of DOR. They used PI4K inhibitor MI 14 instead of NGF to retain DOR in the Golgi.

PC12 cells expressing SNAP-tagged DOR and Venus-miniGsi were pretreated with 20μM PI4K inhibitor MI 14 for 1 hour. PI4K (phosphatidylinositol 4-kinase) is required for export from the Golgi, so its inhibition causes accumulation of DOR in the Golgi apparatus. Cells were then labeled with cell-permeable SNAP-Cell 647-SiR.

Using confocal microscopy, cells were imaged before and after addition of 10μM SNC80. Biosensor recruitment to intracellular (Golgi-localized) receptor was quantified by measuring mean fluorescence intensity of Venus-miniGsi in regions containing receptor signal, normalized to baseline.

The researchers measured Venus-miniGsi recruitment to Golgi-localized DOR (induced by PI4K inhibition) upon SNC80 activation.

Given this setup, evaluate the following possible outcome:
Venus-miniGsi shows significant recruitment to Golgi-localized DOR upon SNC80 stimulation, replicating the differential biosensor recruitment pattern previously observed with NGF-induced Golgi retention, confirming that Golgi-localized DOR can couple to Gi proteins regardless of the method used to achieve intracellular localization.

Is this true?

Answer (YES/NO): NO